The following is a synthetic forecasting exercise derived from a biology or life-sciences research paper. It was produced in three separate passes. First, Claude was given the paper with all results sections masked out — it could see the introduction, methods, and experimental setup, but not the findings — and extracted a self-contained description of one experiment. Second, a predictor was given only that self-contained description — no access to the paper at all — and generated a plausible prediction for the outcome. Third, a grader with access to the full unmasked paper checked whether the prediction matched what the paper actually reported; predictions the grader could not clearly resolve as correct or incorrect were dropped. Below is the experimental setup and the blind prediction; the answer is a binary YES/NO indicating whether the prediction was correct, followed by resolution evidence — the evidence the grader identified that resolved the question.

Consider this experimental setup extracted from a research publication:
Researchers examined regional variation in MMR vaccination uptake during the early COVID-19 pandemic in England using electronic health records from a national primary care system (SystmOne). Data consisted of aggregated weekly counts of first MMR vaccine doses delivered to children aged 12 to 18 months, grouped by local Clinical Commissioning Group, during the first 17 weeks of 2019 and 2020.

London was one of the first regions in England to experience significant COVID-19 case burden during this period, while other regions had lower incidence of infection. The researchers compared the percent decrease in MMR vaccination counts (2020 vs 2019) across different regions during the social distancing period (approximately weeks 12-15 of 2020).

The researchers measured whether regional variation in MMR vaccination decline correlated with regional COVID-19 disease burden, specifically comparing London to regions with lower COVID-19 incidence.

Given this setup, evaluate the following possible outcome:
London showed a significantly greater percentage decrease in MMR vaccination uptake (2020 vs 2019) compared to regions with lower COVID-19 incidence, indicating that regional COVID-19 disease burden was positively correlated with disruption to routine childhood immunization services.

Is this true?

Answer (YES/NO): NO